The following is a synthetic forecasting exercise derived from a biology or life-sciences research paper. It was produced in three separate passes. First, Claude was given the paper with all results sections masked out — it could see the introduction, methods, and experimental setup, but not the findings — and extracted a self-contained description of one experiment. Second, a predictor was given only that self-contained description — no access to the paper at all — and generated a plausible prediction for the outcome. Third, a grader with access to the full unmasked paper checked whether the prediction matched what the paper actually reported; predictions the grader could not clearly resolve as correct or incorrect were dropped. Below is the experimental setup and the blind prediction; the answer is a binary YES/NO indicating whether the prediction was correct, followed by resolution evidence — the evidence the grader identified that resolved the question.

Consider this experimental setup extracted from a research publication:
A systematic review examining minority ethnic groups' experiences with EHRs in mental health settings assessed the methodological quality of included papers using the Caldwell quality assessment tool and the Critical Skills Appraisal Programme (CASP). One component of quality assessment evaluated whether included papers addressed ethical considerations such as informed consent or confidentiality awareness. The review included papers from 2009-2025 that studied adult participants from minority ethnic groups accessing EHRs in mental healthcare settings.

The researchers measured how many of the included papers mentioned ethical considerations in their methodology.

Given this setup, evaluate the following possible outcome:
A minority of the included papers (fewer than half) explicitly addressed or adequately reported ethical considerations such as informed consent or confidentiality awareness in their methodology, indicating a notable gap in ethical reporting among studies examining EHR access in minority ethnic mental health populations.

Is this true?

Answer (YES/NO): NO